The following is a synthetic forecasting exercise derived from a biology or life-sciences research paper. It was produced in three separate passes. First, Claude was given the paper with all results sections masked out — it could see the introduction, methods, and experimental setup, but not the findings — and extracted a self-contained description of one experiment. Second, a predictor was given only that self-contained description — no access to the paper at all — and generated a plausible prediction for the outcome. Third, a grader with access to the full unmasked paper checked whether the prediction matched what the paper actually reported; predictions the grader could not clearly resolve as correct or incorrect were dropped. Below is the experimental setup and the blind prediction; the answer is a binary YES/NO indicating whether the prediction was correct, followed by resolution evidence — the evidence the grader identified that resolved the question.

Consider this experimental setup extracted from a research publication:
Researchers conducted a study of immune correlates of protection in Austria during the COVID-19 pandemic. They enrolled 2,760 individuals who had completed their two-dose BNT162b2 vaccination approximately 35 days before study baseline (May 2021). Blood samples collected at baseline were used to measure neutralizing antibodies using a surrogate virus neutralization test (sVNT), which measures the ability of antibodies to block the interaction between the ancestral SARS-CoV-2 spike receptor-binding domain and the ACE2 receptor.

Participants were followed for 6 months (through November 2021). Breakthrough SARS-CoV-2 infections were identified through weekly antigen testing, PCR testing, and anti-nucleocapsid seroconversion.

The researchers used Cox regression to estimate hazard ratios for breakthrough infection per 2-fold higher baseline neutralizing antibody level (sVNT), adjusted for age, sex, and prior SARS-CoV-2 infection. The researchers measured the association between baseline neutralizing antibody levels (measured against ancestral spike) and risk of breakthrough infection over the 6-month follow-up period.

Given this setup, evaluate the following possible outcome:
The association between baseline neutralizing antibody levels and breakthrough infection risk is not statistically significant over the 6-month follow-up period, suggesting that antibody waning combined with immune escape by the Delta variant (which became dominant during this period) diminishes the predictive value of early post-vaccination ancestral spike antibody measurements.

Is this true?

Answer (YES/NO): NO